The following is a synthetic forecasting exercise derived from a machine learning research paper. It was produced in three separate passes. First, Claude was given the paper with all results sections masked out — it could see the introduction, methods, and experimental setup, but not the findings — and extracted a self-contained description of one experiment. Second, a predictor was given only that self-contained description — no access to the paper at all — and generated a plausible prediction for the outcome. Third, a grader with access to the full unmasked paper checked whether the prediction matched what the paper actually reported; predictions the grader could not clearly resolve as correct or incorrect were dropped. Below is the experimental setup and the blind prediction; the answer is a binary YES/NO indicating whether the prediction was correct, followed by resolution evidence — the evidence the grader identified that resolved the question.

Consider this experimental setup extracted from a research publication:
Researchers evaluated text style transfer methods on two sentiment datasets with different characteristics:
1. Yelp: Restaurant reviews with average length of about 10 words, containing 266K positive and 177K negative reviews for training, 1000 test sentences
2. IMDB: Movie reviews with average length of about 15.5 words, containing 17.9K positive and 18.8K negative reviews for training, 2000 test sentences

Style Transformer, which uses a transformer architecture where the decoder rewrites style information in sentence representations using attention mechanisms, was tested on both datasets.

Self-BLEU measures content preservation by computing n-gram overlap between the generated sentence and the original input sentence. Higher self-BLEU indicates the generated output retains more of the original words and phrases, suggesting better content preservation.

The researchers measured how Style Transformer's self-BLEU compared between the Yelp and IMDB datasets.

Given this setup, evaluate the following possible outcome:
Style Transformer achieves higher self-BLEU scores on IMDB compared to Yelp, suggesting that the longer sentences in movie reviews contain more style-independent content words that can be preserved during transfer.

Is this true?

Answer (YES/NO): YES